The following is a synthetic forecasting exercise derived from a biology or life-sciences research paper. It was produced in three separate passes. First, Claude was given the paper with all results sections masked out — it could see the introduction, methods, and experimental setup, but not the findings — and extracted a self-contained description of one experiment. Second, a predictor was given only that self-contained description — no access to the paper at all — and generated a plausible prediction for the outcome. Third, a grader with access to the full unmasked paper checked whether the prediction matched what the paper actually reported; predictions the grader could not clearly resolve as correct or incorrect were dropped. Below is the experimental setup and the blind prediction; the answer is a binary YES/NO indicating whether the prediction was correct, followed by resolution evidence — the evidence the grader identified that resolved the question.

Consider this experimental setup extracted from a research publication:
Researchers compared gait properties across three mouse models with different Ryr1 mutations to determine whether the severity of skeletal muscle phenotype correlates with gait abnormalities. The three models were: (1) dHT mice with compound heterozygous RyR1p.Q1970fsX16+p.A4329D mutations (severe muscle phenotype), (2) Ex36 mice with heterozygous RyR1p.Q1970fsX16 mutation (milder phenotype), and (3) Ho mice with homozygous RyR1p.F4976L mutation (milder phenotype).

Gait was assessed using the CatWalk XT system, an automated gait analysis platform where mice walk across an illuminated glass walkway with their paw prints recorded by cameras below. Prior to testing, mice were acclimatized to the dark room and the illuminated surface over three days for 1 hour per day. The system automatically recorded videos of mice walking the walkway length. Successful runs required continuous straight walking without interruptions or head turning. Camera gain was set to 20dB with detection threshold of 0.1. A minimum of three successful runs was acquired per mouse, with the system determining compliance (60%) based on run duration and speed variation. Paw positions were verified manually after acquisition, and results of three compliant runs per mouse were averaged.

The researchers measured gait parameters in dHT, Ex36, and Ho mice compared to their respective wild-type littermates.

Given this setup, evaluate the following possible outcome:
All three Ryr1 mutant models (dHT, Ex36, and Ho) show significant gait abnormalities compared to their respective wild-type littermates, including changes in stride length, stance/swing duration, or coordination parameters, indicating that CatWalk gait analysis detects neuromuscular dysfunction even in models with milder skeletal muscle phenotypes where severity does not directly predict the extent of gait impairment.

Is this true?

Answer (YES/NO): NO